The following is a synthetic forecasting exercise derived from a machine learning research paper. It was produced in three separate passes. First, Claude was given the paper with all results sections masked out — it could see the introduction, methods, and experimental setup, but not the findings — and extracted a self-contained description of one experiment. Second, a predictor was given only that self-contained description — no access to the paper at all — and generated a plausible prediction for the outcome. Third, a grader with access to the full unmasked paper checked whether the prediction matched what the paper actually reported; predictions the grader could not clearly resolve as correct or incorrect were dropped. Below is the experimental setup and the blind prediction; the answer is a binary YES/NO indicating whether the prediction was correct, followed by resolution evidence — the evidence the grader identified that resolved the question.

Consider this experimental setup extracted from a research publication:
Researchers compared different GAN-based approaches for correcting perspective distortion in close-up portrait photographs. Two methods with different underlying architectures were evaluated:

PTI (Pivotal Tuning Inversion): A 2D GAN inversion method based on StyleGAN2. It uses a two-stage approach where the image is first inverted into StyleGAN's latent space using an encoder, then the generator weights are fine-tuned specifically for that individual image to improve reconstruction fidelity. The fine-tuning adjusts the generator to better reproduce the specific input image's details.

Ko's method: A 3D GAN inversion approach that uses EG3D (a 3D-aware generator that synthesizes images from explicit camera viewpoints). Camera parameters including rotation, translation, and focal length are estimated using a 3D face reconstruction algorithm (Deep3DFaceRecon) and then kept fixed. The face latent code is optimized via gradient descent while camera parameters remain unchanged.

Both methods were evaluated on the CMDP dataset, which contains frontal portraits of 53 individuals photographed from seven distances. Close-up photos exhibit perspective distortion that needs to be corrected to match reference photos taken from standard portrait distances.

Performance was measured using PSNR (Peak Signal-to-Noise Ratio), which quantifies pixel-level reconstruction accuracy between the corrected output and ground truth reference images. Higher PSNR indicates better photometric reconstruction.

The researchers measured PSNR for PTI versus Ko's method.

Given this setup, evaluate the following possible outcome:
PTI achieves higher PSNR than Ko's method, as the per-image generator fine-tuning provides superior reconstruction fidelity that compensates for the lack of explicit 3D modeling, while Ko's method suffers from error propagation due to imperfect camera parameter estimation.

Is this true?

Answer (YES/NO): YES